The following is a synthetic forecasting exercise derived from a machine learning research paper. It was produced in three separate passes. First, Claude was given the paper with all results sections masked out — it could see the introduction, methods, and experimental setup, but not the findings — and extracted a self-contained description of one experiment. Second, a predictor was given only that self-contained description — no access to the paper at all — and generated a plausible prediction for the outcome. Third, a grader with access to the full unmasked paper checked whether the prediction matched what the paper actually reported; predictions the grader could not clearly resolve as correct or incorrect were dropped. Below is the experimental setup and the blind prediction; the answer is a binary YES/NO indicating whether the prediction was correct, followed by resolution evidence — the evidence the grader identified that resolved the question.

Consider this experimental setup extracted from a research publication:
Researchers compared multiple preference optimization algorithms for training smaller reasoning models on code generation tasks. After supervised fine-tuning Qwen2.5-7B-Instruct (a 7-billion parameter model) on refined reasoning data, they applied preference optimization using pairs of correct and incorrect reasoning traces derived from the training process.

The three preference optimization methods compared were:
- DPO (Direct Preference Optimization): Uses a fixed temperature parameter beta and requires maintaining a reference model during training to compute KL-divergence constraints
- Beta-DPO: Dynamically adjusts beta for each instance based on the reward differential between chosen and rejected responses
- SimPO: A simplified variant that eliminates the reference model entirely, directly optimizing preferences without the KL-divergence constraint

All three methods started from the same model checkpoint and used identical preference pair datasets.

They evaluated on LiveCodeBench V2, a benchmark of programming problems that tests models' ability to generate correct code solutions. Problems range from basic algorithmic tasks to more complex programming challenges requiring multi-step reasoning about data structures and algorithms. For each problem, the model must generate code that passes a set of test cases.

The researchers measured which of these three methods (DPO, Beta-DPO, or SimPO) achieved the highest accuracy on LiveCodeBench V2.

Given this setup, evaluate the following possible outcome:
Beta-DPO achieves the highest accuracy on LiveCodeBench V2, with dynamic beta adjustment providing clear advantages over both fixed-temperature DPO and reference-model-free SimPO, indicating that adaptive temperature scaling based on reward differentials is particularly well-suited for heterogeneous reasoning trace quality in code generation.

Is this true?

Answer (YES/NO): NO